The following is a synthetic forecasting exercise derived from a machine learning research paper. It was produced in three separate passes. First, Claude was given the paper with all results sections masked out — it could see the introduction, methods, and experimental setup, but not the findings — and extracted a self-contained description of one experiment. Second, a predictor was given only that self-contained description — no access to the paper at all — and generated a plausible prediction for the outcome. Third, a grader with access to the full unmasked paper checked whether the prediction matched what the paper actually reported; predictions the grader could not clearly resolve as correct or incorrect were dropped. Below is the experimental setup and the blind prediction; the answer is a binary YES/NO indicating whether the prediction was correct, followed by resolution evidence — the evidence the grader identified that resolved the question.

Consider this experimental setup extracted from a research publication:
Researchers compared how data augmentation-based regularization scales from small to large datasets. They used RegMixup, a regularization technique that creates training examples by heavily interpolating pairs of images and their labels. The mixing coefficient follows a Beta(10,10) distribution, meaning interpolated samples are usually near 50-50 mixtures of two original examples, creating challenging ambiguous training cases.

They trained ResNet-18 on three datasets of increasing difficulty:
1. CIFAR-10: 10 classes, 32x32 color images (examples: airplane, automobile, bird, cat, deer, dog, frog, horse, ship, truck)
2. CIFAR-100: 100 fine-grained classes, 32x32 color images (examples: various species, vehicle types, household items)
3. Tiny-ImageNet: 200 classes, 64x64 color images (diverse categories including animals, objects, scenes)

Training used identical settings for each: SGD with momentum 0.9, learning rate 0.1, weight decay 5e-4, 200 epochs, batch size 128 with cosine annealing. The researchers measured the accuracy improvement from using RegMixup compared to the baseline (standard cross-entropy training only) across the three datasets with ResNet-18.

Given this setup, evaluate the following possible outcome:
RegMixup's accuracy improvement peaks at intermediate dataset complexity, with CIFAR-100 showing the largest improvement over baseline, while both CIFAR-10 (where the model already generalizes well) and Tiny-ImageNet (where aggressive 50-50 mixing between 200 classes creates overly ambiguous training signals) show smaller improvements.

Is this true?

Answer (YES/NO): NO